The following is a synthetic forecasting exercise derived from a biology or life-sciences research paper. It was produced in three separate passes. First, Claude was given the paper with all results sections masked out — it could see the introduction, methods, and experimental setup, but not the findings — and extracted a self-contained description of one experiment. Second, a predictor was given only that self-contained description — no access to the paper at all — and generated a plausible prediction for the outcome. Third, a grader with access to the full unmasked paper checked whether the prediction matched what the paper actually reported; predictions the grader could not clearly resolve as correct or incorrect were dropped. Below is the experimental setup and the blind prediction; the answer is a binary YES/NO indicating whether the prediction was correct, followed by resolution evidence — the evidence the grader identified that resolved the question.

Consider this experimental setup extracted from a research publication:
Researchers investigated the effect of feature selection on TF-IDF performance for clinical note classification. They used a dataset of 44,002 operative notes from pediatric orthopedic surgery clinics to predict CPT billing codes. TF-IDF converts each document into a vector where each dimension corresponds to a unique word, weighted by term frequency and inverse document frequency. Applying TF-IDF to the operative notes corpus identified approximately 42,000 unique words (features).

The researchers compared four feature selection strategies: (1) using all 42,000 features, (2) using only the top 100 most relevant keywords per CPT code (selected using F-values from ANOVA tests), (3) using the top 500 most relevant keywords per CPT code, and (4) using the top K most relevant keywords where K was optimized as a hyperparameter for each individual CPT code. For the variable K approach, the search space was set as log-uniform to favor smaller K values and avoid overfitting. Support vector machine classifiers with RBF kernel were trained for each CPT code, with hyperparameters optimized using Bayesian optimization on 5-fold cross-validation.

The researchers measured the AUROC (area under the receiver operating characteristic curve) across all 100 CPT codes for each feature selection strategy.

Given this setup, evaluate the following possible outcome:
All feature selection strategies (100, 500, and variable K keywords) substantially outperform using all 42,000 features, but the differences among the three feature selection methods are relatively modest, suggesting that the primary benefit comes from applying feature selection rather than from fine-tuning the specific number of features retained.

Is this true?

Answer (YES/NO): NO